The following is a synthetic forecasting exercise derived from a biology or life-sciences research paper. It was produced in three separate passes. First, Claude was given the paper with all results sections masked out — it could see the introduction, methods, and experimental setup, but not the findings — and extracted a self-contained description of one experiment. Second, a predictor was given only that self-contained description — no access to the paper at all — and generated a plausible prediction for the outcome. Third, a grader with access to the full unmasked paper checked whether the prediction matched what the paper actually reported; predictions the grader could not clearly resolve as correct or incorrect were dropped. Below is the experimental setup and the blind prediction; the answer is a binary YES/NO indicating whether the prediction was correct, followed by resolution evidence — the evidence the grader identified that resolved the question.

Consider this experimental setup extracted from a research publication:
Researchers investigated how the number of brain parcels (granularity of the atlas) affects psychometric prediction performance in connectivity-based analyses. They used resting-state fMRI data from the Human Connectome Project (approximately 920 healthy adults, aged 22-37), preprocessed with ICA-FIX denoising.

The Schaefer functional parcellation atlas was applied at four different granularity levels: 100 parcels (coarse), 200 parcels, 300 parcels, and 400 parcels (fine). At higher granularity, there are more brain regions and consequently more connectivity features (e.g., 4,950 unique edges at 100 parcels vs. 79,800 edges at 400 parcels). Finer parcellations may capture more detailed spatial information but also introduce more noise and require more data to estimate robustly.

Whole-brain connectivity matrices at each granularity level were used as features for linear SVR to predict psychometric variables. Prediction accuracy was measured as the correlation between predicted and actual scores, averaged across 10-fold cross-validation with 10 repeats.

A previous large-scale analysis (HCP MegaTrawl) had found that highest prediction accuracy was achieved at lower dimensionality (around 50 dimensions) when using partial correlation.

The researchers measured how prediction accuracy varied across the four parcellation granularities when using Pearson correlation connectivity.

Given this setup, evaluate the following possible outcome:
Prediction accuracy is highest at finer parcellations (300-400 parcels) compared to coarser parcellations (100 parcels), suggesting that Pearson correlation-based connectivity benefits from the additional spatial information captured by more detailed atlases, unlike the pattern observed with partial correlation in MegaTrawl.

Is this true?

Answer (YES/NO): NO